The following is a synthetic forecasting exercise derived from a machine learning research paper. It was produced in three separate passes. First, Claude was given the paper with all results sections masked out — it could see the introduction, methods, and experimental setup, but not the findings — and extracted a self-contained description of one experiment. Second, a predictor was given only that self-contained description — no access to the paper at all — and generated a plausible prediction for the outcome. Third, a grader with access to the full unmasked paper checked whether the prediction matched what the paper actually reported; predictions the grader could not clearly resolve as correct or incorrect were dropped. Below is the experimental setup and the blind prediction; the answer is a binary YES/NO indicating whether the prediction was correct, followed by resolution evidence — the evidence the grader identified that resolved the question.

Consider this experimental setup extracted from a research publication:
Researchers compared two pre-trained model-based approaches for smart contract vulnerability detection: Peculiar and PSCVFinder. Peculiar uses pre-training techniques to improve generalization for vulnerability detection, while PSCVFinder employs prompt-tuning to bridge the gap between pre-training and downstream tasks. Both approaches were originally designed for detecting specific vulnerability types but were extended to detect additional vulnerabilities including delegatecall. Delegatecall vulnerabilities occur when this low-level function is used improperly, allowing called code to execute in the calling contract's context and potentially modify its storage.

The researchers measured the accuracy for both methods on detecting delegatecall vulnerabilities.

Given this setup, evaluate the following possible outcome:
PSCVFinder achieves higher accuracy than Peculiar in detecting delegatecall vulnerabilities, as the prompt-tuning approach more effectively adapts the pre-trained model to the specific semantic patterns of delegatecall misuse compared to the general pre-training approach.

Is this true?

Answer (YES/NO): YES